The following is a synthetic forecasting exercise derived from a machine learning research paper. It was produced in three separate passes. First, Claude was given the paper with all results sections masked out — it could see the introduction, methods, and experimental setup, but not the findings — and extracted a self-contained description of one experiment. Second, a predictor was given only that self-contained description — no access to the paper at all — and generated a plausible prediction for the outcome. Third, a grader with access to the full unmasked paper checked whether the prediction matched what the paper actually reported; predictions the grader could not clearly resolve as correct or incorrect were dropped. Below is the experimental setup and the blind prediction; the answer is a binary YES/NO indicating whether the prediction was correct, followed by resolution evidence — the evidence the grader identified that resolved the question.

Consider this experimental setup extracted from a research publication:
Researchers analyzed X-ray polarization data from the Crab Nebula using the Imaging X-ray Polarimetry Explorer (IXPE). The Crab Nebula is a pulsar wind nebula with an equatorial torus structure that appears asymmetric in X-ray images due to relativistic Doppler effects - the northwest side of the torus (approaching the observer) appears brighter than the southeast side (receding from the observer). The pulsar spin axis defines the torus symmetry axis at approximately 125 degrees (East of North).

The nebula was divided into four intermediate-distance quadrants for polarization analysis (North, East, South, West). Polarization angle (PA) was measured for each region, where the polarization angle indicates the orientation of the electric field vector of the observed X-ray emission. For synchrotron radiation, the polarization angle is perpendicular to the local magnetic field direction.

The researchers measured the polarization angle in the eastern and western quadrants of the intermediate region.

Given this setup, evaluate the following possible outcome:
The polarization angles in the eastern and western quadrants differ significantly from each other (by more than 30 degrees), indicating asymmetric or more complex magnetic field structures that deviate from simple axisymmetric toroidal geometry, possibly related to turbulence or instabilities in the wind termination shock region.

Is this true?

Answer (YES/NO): NO